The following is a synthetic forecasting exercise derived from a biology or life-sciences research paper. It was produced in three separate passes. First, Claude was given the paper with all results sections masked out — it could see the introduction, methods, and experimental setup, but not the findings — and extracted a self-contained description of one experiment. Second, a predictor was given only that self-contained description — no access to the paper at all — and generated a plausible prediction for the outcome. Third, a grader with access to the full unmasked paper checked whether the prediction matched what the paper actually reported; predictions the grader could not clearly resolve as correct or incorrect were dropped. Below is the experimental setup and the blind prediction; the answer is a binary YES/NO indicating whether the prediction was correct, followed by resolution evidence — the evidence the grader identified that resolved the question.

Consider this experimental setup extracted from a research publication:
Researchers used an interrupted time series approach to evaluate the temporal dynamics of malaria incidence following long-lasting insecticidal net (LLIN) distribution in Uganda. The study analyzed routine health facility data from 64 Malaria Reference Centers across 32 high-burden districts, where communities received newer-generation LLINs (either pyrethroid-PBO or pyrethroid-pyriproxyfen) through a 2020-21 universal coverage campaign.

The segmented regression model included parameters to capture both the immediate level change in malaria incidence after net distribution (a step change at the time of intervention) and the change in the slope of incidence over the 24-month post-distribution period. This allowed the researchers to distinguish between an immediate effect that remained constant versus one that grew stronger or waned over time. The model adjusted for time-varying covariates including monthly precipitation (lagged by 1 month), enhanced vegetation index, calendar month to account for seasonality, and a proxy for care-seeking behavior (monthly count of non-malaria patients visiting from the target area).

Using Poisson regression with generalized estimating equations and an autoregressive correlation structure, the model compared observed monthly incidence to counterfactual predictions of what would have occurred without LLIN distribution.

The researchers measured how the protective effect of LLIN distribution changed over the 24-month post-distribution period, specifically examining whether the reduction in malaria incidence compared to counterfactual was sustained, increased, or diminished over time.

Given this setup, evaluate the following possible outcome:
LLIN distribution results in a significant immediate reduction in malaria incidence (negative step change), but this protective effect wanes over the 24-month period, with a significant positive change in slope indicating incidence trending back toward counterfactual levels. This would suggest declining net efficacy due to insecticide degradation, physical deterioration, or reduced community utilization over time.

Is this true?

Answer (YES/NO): YES